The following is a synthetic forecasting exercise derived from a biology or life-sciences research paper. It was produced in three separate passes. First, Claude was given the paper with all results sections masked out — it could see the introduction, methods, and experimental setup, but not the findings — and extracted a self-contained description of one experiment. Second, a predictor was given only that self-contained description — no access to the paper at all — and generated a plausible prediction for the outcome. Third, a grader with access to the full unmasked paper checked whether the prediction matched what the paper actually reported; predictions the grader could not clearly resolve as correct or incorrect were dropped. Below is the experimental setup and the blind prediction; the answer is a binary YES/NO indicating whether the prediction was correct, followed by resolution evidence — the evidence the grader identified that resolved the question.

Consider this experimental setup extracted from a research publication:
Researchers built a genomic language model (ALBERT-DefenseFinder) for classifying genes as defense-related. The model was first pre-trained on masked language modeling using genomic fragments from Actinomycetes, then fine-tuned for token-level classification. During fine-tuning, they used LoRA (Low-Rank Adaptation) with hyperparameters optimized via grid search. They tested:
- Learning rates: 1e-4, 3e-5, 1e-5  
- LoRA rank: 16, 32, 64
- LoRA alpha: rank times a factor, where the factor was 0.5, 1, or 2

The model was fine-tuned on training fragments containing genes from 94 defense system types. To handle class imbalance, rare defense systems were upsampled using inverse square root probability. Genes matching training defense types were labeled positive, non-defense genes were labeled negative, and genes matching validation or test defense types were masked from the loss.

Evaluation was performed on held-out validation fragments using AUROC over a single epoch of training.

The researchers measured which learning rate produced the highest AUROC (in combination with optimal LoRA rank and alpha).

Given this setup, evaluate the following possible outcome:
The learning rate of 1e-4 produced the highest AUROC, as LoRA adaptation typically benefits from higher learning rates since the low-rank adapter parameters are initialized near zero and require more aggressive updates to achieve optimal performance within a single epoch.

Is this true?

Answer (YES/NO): NO